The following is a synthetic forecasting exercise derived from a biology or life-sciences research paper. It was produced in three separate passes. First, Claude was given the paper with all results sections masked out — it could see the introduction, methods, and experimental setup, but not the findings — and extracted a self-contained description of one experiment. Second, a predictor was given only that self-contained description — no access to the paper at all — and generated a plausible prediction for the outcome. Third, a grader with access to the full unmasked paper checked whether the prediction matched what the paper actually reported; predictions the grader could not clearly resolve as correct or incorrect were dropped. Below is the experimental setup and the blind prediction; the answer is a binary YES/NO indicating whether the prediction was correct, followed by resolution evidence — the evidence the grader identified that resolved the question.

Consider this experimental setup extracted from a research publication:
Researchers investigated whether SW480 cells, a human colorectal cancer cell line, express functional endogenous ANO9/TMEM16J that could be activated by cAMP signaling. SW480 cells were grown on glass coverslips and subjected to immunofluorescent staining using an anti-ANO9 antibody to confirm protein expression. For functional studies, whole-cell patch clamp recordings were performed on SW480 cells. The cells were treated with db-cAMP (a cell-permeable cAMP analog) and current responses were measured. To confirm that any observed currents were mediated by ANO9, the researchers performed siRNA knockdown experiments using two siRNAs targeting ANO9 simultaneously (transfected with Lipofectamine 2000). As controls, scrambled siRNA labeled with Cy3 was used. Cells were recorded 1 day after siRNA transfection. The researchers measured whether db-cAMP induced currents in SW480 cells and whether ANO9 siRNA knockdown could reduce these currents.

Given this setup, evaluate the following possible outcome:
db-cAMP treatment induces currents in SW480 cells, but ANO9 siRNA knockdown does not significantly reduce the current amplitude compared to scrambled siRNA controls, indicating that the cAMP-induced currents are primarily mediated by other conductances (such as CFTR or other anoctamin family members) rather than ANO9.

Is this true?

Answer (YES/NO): NO